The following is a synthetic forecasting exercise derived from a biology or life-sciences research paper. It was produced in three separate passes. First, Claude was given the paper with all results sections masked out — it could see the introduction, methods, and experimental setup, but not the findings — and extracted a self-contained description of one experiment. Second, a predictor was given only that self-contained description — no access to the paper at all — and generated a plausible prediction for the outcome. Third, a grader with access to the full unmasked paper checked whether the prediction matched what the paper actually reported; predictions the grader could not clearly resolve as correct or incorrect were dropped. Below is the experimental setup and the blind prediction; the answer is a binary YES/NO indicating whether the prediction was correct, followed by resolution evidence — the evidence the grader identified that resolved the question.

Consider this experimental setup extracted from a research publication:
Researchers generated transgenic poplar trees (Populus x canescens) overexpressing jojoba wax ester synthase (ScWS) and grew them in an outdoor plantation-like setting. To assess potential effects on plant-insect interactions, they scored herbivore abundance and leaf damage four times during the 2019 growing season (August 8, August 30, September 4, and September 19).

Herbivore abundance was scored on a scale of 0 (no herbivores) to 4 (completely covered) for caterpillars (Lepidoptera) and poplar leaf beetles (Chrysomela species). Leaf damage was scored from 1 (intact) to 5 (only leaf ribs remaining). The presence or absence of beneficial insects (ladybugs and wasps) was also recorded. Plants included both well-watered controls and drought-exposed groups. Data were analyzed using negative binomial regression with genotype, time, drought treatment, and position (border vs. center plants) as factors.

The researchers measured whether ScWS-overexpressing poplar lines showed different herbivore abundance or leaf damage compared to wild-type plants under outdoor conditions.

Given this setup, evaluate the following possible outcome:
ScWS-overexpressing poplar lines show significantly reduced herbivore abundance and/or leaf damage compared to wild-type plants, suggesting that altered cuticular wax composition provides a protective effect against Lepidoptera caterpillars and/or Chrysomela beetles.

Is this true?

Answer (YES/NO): NO